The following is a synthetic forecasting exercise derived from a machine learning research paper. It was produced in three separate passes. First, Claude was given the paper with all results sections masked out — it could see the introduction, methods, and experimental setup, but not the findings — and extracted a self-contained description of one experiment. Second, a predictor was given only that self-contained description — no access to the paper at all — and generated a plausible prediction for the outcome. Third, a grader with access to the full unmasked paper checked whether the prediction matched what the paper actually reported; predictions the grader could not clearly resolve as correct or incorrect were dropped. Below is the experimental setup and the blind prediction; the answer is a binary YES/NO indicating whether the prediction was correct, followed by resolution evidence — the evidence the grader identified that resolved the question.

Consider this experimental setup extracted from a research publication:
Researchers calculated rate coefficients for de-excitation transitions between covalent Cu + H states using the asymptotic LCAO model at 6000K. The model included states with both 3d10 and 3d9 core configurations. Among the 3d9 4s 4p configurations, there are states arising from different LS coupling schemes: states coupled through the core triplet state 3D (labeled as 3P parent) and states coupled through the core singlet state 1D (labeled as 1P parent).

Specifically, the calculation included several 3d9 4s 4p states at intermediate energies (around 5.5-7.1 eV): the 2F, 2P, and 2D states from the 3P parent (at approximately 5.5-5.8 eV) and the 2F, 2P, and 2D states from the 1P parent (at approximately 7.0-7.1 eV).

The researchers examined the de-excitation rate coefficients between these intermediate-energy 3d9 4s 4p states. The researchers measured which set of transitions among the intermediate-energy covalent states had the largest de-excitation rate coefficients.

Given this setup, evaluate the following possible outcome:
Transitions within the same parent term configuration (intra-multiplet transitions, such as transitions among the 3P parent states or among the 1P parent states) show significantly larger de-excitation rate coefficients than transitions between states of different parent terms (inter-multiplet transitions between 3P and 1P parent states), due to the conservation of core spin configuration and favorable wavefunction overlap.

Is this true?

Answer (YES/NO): YES